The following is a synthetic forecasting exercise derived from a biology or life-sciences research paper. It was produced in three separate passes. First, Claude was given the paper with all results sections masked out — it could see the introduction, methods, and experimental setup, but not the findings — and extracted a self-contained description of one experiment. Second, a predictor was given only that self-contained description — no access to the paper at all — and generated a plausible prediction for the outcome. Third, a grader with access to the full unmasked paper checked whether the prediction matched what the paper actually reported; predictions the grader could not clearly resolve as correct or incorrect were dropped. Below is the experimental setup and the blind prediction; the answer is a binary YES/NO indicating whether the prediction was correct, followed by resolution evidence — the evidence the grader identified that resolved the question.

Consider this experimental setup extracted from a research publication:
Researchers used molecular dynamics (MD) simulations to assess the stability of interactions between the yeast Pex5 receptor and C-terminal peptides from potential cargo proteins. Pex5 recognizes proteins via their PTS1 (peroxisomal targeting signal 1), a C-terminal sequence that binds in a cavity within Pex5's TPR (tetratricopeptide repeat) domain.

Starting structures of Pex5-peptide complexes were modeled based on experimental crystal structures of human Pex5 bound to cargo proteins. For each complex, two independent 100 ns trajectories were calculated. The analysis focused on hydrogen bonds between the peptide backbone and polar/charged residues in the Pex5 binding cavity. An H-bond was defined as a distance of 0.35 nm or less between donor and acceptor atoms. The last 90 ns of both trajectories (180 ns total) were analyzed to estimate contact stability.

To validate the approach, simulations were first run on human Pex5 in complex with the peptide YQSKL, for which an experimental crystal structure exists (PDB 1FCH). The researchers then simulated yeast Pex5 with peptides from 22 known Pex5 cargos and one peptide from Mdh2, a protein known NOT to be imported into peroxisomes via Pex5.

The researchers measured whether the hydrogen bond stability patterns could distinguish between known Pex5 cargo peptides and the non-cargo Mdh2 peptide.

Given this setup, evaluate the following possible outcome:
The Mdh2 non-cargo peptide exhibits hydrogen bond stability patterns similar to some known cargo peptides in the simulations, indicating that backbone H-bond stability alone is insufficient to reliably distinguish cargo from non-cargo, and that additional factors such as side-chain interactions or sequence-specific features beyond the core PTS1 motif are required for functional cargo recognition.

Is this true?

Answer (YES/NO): NO